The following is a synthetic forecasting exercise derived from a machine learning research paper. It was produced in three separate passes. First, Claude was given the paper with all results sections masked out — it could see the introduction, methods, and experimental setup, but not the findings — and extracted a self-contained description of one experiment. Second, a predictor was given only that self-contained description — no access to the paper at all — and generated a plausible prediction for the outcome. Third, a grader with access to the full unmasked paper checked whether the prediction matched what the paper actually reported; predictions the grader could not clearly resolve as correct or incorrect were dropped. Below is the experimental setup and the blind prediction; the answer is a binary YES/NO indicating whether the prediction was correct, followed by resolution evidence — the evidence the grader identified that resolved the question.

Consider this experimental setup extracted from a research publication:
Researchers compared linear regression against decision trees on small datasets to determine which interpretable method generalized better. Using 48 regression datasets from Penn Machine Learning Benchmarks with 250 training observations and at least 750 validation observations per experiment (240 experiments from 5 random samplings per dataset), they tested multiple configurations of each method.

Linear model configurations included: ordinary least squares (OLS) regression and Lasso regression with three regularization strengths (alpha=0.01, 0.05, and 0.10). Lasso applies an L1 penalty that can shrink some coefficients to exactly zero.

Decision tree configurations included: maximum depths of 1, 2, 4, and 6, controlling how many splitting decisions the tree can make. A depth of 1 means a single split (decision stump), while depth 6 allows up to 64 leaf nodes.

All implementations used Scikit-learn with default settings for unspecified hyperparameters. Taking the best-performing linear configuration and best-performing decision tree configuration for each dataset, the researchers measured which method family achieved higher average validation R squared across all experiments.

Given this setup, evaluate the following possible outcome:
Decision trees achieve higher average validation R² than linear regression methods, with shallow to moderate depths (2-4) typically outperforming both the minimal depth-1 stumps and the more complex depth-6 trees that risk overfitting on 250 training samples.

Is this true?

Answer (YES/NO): NO